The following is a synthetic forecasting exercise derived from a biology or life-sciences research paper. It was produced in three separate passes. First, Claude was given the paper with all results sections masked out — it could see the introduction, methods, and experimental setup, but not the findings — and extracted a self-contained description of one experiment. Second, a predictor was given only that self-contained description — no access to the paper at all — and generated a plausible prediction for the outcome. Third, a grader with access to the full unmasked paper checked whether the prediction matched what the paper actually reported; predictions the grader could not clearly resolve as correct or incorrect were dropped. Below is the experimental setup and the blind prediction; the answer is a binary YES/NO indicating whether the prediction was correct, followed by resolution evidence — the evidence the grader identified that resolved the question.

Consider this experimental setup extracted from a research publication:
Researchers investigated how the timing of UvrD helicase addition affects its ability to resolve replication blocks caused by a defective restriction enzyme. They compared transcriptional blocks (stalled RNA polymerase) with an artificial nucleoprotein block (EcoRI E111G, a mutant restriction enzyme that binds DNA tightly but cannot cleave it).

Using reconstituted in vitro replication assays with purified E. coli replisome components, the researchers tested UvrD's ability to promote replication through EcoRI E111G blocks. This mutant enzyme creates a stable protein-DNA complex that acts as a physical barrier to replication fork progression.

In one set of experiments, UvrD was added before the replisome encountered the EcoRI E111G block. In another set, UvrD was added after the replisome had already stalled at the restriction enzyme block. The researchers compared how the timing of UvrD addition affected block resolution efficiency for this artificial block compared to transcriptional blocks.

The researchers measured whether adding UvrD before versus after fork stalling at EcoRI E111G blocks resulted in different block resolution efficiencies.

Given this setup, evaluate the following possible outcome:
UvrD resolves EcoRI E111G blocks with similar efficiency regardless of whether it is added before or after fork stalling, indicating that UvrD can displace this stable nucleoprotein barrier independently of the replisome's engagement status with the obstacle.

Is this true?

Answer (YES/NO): NO